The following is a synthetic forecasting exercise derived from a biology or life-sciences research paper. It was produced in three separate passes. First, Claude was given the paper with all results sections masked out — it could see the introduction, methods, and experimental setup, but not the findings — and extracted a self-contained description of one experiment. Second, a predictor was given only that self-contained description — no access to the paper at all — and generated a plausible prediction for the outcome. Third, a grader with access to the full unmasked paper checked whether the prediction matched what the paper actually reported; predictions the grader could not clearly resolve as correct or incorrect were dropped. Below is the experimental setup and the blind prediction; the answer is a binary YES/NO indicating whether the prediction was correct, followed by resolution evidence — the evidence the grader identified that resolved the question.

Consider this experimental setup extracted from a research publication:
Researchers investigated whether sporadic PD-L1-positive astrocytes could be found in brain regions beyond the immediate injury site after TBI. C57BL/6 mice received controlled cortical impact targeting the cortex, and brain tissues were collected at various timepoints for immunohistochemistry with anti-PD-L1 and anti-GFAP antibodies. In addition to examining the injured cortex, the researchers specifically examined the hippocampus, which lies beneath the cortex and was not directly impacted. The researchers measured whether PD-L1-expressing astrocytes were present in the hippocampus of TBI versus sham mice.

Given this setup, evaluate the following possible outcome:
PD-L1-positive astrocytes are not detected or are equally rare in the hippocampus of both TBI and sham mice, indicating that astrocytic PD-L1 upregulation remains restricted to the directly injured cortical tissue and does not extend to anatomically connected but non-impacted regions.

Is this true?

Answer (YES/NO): NO